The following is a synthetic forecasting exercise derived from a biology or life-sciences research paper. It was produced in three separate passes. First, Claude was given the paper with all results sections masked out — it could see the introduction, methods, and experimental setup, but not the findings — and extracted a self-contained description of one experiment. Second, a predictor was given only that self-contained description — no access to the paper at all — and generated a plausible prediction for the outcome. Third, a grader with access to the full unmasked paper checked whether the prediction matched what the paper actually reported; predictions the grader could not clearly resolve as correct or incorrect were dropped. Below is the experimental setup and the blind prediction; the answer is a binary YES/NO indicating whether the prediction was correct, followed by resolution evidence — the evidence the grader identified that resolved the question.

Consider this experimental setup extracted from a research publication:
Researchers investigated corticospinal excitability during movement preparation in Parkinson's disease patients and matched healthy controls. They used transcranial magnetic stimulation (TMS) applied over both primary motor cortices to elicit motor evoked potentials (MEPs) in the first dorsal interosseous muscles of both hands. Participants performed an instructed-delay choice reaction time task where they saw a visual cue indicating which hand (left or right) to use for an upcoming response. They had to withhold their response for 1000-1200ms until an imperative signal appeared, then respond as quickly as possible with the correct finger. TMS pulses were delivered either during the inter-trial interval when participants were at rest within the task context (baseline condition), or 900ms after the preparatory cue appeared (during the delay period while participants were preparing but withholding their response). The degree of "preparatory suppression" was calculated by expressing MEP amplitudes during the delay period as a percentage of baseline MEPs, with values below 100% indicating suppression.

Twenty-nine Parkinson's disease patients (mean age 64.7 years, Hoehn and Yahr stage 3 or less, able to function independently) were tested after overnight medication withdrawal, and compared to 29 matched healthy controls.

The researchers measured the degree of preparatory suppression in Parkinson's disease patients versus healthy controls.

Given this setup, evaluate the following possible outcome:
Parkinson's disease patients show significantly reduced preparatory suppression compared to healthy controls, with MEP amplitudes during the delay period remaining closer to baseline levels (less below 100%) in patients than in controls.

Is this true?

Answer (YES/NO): YES